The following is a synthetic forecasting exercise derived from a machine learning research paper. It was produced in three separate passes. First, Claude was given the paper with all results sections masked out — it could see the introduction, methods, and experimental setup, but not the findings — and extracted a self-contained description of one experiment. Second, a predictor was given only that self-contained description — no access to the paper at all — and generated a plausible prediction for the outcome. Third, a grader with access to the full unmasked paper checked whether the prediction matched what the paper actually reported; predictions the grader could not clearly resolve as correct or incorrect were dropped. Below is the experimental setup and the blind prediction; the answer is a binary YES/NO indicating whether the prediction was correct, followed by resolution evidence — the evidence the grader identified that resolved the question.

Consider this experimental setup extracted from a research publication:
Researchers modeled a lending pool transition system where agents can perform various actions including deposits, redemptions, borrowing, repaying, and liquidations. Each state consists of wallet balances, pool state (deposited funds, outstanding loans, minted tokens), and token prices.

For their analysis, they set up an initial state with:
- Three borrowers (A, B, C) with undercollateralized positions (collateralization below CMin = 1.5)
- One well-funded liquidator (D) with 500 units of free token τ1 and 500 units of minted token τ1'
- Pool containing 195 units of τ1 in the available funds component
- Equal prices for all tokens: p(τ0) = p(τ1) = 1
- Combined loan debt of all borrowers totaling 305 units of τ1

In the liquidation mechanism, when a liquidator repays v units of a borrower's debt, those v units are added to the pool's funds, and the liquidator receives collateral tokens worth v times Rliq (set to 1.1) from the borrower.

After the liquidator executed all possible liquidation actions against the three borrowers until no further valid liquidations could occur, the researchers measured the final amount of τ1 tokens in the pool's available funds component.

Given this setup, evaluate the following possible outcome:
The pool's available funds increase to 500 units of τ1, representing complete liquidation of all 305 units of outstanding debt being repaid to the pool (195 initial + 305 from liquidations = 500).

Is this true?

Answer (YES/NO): NO